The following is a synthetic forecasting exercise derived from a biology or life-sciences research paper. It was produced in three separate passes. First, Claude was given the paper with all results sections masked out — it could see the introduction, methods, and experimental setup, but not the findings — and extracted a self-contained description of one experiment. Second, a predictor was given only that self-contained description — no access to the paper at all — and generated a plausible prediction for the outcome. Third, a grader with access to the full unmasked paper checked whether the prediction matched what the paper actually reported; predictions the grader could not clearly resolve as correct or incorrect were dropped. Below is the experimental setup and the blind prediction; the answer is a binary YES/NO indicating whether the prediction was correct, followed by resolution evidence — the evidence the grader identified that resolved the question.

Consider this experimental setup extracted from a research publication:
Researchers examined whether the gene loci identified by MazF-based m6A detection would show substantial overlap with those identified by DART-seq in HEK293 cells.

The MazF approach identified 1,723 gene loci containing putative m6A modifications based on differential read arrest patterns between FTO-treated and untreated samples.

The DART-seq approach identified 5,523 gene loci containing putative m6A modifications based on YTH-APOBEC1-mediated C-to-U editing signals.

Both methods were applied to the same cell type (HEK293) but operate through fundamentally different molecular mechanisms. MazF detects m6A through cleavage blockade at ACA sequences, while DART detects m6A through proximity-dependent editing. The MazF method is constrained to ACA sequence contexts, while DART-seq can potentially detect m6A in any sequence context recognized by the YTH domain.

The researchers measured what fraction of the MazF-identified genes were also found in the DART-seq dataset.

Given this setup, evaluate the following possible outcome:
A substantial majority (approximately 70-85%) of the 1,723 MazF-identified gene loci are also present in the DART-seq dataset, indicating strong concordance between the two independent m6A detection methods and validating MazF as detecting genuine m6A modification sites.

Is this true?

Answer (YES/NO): YES